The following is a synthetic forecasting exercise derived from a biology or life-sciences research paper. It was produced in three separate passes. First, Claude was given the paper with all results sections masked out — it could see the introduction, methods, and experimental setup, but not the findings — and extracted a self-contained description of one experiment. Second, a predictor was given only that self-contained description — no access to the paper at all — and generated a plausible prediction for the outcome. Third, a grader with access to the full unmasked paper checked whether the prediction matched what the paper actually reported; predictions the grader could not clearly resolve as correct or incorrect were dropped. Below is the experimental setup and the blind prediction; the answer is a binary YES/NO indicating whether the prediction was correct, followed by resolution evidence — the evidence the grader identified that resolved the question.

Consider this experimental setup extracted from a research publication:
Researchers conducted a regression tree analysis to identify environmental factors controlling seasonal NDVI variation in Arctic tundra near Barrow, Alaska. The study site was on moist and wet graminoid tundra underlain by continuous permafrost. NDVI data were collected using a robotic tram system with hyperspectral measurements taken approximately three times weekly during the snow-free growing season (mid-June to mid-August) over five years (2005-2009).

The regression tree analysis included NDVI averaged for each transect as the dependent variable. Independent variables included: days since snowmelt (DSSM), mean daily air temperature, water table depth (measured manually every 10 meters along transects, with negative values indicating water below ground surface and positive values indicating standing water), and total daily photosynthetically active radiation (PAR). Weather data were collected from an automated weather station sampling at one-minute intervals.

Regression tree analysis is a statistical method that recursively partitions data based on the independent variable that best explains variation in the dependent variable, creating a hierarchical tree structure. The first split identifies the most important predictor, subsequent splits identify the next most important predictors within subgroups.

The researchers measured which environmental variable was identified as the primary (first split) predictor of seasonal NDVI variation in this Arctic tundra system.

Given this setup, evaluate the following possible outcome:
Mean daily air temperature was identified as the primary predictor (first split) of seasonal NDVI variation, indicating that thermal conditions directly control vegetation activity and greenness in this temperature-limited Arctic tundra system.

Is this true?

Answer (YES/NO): NO